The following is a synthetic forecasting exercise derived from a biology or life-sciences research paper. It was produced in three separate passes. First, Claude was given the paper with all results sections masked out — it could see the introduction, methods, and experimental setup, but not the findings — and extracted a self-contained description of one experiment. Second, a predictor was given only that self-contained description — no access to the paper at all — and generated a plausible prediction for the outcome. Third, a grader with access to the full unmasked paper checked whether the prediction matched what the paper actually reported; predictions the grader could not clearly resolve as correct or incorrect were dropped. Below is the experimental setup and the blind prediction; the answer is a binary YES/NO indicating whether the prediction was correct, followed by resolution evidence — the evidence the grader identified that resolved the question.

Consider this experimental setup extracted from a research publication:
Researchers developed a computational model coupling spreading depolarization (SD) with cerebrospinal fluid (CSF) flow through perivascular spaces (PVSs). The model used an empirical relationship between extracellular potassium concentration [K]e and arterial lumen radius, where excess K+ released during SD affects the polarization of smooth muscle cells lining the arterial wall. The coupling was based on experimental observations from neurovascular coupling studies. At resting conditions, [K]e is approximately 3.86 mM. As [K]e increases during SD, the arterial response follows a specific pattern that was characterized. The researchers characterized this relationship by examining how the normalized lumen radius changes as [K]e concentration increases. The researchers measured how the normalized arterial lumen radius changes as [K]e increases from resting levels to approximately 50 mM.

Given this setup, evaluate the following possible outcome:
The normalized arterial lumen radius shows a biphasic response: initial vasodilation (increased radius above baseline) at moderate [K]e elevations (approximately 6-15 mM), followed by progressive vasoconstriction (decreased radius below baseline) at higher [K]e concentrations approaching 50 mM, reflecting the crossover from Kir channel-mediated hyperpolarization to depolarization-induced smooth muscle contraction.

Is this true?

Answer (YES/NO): YES